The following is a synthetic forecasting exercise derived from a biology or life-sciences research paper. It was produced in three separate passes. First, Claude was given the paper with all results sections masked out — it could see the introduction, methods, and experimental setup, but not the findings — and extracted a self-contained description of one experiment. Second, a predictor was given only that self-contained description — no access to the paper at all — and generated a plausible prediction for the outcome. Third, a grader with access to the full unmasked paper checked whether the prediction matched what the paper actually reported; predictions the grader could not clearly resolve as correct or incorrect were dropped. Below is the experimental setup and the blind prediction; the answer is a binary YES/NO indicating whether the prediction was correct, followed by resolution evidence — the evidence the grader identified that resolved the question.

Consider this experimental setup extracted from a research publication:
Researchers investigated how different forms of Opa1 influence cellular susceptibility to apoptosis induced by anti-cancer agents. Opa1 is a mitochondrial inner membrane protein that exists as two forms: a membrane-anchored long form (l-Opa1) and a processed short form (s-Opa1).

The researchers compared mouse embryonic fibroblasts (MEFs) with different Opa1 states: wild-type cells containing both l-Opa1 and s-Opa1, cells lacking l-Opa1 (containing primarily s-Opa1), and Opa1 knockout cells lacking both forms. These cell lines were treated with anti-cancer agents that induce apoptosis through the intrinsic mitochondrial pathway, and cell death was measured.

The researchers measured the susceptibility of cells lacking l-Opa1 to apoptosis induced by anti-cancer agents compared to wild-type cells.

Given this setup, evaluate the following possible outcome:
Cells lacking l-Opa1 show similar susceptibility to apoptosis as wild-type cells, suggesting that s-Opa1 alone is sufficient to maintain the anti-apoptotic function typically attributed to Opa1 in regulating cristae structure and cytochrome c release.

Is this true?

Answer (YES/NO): NO